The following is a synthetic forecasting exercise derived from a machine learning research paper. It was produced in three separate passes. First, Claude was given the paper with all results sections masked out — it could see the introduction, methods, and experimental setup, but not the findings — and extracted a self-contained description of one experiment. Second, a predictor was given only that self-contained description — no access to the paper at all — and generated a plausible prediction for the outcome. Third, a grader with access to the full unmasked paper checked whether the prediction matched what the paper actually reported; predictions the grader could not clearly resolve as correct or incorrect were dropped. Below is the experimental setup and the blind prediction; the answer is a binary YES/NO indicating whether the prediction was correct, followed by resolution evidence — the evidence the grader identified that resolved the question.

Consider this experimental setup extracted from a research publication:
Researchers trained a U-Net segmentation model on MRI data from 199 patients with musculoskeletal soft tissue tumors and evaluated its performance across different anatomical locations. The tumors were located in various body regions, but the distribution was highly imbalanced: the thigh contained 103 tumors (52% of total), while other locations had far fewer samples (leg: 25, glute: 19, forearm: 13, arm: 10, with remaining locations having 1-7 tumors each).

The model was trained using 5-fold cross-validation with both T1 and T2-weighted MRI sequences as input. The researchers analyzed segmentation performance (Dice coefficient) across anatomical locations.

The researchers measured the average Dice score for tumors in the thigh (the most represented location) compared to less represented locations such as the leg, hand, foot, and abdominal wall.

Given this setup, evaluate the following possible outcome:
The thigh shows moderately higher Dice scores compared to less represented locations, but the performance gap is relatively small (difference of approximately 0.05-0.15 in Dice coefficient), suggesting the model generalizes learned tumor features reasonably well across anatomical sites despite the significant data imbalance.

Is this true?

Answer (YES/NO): NO